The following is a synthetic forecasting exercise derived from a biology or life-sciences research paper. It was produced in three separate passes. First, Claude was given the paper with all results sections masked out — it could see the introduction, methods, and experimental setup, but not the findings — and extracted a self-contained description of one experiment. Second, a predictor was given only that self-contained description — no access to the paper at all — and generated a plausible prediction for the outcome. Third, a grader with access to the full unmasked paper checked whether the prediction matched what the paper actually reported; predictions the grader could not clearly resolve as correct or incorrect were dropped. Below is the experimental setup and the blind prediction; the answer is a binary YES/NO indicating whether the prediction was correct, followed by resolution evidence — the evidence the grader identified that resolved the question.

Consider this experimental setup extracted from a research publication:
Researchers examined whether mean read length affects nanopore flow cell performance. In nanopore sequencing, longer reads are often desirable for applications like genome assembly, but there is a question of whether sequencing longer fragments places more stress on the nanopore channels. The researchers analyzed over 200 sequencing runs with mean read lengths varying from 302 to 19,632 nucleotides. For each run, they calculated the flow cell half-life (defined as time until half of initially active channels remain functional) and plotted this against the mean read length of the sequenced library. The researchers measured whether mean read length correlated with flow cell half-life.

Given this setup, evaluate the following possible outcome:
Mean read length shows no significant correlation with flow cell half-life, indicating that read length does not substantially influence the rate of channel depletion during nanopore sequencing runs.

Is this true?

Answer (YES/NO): YES